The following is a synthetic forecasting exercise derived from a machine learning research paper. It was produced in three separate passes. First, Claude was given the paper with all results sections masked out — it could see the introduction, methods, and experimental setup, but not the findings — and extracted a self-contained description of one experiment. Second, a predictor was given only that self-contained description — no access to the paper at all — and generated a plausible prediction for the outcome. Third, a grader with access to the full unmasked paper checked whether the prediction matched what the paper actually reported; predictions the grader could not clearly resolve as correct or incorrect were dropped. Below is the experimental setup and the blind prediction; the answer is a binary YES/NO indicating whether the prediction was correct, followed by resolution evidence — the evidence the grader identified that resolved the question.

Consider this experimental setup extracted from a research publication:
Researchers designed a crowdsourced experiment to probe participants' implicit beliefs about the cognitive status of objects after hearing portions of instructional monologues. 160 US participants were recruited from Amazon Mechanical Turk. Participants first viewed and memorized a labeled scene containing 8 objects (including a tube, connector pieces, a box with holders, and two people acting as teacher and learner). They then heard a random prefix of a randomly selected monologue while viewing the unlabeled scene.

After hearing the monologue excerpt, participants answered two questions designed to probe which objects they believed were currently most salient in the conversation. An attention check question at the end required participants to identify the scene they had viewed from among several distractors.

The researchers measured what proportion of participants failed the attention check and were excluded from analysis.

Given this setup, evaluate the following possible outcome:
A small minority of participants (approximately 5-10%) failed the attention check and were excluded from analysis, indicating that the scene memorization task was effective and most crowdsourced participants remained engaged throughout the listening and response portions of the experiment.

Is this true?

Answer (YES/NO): NO